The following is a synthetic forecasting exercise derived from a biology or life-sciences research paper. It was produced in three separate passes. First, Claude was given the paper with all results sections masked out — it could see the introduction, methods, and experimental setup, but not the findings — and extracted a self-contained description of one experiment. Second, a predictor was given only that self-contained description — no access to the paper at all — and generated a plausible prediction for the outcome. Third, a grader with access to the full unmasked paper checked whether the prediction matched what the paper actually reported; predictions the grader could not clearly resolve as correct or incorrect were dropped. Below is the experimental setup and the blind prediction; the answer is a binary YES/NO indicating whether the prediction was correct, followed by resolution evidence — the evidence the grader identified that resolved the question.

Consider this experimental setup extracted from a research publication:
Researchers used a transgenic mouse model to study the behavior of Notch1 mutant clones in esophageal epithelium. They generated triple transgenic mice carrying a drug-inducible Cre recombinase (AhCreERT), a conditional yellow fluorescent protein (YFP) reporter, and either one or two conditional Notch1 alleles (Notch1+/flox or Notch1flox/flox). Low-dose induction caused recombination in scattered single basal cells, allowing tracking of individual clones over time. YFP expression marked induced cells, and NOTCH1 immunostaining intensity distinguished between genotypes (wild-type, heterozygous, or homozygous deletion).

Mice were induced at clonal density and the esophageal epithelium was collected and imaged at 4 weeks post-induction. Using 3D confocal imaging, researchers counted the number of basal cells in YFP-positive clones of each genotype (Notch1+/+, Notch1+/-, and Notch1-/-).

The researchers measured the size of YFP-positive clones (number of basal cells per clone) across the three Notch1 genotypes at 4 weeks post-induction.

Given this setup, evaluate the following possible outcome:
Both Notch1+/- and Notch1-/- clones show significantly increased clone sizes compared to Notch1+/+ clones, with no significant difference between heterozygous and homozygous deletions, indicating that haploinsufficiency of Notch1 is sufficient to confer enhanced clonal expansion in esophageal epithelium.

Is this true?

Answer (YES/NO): NO